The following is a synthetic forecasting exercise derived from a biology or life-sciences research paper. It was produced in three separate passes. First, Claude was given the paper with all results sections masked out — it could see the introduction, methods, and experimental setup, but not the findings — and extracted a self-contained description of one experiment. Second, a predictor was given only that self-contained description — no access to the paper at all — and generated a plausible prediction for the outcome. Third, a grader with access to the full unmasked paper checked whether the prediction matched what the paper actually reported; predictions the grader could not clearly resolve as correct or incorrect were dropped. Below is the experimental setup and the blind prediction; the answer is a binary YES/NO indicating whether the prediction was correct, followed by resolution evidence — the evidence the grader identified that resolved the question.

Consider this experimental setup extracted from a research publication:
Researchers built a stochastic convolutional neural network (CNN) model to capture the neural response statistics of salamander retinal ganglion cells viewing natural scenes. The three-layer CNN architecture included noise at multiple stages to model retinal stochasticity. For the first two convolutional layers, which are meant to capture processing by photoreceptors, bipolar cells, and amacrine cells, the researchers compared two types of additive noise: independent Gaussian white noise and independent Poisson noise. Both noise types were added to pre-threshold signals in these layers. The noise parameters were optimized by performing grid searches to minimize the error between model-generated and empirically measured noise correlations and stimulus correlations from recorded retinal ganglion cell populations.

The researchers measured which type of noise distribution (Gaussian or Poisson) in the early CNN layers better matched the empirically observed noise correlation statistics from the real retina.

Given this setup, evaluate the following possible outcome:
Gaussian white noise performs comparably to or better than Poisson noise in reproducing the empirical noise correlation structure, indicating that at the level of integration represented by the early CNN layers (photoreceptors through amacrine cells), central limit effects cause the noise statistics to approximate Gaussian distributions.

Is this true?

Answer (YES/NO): YES